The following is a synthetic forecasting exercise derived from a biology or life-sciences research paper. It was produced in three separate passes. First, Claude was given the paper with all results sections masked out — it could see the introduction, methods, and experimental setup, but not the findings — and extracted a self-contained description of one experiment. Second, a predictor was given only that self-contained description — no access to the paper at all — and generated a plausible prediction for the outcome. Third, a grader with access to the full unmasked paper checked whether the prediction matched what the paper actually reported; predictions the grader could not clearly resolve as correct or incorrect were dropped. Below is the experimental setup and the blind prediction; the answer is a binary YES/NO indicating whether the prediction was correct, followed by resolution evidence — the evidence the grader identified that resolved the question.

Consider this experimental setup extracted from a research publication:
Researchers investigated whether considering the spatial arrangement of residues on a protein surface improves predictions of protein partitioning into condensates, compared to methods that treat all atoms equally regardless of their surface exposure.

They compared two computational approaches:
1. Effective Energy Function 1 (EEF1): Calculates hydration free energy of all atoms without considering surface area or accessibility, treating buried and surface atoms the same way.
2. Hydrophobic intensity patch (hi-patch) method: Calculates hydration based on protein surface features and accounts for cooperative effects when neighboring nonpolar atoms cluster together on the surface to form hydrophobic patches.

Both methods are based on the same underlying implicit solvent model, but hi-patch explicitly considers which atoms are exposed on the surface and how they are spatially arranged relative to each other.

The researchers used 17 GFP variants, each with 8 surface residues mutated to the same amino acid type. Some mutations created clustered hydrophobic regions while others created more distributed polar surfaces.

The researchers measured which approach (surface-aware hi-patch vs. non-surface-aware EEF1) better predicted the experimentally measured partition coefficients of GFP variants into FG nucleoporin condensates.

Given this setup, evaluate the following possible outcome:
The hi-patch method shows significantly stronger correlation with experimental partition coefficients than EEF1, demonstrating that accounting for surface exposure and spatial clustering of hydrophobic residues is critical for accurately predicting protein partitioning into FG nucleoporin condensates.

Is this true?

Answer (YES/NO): YES